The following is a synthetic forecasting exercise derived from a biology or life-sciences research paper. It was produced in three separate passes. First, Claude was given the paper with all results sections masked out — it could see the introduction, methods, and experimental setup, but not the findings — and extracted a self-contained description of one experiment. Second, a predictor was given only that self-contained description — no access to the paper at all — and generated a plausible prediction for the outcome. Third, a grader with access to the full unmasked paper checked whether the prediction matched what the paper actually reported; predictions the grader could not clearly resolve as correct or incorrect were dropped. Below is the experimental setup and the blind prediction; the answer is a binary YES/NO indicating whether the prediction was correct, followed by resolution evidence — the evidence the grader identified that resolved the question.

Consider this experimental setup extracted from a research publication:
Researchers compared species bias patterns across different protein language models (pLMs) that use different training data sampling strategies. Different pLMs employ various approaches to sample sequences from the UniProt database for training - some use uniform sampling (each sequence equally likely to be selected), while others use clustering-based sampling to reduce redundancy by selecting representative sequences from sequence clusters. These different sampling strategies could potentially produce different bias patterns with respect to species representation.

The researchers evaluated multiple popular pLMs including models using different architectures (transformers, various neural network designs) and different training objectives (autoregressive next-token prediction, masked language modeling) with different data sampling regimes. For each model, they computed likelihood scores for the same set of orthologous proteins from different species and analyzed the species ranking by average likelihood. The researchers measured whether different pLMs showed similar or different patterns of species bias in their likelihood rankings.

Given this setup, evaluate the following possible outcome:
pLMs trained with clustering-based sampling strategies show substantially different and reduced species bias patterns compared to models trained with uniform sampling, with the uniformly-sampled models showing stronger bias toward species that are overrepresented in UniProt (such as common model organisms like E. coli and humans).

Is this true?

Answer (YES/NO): NO